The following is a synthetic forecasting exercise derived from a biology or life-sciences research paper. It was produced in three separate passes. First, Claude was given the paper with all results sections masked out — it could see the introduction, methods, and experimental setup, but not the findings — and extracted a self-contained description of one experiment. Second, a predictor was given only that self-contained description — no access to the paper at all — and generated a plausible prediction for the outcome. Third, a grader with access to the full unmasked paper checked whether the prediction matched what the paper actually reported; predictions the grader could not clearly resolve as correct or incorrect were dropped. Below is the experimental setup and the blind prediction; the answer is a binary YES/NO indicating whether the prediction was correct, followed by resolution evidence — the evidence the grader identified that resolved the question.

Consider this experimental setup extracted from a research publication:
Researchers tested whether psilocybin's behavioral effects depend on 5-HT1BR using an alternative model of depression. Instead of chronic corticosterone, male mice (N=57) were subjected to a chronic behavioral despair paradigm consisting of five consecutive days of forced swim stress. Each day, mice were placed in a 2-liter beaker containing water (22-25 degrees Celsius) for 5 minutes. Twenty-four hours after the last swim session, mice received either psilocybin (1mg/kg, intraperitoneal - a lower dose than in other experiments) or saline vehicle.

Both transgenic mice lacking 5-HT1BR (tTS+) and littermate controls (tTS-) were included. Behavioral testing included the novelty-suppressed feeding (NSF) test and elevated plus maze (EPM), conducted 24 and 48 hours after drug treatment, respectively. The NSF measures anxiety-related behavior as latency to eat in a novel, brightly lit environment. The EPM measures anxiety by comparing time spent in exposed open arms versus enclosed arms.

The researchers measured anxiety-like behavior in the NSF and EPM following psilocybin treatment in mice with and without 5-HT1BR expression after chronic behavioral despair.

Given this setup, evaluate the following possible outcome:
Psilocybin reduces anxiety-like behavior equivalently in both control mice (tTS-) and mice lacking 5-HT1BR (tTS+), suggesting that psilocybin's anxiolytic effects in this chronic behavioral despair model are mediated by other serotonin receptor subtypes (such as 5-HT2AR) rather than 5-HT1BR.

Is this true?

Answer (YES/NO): NO